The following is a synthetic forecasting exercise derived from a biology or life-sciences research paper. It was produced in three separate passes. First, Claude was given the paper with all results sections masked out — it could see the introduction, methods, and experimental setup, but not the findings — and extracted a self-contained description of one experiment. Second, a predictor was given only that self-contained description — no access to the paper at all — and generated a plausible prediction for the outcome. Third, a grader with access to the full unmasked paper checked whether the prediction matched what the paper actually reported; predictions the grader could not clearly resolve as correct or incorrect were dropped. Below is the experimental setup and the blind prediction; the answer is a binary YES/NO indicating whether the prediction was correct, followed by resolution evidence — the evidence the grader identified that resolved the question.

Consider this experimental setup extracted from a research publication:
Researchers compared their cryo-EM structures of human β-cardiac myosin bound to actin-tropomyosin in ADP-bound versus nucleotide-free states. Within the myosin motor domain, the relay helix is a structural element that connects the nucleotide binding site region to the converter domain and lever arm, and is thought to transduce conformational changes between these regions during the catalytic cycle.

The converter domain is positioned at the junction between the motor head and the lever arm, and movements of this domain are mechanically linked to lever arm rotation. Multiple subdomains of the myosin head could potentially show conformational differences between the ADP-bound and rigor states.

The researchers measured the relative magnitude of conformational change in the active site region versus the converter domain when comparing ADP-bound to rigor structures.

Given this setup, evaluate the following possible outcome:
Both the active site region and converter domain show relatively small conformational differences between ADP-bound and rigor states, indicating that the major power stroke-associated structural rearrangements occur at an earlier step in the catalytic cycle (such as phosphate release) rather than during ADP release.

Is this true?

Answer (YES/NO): NO